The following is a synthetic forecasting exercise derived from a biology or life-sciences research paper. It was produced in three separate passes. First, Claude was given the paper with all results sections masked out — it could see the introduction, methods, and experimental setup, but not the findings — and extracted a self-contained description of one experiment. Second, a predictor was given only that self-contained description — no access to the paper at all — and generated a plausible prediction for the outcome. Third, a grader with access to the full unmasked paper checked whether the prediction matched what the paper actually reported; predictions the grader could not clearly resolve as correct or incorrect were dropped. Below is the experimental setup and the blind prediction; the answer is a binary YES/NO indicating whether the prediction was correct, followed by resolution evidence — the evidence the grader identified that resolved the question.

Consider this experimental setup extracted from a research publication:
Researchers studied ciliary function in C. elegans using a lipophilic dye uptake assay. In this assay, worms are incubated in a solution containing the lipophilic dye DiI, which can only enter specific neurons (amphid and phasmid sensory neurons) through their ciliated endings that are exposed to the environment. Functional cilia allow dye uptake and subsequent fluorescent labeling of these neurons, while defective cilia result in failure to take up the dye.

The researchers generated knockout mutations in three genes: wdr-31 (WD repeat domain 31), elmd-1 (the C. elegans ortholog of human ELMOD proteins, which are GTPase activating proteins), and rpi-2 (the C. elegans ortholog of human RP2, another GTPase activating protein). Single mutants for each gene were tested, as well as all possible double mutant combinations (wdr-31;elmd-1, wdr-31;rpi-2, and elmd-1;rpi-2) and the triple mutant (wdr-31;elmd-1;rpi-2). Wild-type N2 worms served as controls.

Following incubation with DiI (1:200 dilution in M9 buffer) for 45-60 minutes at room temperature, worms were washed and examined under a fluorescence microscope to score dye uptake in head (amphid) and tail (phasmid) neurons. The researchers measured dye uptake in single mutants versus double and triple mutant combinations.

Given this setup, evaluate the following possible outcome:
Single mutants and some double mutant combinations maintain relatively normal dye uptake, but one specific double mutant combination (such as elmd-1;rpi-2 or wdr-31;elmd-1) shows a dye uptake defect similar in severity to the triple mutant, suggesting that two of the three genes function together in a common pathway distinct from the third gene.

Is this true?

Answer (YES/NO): NO